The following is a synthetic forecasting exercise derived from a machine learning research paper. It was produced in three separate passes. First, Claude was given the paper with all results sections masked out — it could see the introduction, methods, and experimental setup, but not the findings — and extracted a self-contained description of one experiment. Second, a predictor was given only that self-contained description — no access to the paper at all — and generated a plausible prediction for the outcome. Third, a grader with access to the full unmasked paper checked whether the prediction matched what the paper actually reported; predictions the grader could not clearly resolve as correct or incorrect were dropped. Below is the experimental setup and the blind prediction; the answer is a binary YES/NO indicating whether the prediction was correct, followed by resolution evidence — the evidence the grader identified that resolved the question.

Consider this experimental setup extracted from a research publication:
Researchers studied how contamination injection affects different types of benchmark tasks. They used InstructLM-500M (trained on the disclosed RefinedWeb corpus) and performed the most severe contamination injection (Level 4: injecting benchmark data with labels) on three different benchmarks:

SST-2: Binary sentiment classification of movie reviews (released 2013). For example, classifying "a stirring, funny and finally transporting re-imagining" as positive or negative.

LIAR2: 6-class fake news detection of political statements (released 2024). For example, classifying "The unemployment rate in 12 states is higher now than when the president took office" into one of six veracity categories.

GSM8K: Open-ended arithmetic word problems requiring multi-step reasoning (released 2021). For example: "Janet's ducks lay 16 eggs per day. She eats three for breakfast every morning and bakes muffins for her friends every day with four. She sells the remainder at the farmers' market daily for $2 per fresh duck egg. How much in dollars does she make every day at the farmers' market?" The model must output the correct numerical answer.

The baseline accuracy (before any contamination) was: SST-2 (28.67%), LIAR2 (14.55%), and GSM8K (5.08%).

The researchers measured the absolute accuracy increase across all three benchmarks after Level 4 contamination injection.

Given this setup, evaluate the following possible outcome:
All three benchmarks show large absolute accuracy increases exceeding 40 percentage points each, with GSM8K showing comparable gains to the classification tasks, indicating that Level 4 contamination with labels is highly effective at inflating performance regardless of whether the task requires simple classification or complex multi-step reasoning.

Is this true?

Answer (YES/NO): NO